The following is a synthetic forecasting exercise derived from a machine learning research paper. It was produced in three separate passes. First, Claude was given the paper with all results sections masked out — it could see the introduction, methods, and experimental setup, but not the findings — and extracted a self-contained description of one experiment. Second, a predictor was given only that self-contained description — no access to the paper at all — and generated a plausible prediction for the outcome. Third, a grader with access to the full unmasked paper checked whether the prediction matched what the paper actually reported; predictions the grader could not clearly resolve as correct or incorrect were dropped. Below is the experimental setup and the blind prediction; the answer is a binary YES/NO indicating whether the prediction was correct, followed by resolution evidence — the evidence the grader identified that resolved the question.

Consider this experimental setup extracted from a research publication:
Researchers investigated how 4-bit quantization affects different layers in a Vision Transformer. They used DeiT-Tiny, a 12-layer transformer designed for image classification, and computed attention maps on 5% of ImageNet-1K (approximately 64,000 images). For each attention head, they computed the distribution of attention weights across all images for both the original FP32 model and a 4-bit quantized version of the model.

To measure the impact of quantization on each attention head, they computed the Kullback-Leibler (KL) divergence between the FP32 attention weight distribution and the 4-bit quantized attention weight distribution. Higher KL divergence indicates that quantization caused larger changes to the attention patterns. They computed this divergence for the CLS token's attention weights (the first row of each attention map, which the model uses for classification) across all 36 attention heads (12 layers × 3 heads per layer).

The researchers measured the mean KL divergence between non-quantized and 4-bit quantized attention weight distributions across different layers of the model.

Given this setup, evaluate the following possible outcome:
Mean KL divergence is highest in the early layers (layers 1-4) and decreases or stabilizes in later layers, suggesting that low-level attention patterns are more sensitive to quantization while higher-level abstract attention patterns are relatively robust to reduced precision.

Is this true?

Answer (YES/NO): YES